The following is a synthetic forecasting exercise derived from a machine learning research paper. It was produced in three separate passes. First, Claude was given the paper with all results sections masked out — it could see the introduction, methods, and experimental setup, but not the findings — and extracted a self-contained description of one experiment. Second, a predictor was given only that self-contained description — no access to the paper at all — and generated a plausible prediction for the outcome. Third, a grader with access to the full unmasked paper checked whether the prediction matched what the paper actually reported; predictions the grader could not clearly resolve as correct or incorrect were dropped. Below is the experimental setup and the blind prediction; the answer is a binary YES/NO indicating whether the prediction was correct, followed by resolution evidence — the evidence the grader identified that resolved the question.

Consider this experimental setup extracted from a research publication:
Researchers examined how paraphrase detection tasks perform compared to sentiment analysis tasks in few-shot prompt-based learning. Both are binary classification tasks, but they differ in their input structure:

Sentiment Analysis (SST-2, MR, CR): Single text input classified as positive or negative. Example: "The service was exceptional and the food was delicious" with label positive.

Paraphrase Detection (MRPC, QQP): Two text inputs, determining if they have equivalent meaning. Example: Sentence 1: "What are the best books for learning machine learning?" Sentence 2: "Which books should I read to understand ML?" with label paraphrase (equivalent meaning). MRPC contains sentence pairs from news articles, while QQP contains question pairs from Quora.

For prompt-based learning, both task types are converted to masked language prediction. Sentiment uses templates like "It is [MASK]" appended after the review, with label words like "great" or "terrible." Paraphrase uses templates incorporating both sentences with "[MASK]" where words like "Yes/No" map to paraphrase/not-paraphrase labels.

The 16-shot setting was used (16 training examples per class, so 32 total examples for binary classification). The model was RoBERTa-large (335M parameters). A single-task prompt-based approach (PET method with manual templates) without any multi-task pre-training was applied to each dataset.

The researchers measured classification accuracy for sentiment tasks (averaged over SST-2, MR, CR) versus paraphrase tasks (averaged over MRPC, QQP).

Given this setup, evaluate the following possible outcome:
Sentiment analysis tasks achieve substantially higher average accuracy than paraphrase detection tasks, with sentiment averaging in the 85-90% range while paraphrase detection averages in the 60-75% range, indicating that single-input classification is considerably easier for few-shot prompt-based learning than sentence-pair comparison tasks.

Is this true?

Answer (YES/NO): YES